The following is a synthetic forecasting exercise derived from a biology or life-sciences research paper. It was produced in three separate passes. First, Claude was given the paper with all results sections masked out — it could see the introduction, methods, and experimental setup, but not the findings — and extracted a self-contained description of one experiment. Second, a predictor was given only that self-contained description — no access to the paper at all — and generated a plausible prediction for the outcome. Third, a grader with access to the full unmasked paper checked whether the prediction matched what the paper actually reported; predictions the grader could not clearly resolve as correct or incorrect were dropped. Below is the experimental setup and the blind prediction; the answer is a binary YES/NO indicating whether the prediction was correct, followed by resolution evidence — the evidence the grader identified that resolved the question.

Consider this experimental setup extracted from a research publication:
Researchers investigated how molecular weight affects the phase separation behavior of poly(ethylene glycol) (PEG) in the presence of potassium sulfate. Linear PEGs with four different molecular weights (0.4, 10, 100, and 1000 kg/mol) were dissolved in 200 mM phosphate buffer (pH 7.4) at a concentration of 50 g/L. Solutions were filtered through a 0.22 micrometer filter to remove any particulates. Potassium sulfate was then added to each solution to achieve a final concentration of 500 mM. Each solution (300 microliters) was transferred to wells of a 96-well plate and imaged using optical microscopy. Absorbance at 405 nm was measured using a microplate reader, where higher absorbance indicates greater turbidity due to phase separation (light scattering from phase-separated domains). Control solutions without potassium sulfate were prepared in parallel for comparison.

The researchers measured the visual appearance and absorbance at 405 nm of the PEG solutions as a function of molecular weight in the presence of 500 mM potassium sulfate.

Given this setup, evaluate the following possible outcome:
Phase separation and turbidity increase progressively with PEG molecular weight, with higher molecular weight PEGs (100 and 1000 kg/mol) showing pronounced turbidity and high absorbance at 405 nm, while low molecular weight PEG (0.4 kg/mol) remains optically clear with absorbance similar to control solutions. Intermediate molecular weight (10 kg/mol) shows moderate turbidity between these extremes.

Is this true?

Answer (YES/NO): NO